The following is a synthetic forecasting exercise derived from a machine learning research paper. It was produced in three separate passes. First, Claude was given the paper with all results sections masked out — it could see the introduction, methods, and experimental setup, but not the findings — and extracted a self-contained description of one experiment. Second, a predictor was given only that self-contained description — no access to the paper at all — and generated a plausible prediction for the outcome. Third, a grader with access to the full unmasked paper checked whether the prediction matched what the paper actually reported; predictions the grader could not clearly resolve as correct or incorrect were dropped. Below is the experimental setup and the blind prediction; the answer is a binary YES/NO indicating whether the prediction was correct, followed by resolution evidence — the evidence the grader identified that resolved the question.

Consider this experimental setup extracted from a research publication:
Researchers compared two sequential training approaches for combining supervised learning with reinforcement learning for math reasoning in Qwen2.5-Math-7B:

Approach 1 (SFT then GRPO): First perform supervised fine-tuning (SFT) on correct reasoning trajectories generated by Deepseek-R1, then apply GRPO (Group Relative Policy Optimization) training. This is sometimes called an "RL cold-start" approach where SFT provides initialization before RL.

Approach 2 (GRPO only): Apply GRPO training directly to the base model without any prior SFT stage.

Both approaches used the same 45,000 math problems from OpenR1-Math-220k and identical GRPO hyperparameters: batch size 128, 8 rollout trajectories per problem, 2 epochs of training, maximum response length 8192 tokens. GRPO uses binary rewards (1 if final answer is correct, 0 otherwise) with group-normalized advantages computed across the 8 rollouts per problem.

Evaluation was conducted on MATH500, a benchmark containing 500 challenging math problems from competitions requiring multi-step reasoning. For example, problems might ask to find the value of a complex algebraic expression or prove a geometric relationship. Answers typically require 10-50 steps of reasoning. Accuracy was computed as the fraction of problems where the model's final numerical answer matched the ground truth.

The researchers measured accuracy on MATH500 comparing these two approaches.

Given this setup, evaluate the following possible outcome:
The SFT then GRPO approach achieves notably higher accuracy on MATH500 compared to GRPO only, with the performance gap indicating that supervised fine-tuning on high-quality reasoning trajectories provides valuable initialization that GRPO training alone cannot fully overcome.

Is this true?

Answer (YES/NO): YES